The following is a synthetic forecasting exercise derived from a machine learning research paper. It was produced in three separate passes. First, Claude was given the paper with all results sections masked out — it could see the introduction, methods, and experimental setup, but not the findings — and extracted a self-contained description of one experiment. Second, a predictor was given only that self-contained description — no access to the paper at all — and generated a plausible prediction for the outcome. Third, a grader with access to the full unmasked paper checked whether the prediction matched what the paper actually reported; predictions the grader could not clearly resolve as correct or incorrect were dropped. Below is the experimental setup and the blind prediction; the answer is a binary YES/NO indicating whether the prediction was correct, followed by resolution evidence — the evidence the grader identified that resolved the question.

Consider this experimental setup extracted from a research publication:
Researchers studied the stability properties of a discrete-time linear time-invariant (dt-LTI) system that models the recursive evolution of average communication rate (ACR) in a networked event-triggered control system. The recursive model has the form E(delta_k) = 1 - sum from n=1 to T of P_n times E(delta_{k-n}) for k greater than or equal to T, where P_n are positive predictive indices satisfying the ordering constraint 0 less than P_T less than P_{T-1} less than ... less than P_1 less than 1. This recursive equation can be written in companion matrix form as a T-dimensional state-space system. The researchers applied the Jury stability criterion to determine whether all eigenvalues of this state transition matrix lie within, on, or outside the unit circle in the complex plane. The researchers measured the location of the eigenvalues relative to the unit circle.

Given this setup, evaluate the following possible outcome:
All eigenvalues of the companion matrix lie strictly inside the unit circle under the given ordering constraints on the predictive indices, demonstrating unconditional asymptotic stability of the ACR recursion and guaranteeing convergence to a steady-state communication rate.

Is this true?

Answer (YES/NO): YES